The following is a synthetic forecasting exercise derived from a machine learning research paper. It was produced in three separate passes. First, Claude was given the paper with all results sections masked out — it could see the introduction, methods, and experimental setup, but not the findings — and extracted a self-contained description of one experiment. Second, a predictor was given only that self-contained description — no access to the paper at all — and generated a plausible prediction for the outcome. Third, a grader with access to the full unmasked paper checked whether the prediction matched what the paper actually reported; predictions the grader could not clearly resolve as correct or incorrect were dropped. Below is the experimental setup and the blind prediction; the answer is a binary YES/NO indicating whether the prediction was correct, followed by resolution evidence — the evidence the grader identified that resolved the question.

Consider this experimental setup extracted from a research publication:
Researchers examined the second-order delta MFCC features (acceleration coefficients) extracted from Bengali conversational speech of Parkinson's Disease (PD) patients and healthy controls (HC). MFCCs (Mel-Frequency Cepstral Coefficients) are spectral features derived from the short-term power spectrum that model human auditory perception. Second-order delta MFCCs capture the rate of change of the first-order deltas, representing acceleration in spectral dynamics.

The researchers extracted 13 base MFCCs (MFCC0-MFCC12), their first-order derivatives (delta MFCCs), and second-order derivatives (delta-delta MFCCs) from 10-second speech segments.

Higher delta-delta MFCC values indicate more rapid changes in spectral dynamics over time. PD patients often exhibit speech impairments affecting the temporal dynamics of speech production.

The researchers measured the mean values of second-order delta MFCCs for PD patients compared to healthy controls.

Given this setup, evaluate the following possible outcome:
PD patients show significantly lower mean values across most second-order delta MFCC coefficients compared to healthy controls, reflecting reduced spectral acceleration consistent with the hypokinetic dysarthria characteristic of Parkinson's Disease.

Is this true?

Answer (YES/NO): NO